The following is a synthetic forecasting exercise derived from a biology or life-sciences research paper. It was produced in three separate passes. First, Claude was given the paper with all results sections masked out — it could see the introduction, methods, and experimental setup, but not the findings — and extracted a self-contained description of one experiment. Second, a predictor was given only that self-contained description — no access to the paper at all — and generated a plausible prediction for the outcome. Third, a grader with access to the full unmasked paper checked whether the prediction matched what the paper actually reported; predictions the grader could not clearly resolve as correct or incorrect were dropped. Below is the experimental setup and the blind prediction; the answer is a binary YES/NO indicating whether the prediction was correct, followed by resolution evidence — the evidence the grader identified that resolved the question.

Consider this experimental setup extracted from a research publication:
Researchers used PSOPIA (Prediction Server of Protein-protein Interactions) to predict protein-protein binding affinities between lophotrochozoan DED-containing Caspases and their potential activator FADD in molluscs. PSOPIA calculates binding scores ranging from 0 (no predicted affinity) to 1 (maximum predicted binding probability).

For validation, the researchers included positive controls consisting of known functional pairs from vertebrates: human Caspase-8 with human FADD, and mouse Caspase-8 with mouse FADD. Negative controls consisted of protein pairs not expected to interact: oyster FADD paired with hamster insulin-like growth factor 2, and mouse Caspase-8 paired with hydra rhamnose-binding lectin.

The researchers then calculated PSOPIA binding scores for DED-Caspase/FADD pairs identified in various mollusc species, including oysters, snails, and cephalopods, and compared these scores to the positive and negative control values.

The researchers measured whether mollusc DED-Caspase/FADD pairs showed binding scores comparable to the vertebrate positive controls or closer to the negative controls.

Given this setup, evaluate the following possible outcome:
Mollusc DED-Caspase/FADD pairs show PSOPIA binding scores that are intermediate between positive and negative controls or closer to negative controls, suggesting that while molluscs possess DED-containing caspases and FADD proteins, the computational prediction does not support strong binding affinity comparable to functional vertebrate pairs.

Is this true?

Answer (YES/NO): NO